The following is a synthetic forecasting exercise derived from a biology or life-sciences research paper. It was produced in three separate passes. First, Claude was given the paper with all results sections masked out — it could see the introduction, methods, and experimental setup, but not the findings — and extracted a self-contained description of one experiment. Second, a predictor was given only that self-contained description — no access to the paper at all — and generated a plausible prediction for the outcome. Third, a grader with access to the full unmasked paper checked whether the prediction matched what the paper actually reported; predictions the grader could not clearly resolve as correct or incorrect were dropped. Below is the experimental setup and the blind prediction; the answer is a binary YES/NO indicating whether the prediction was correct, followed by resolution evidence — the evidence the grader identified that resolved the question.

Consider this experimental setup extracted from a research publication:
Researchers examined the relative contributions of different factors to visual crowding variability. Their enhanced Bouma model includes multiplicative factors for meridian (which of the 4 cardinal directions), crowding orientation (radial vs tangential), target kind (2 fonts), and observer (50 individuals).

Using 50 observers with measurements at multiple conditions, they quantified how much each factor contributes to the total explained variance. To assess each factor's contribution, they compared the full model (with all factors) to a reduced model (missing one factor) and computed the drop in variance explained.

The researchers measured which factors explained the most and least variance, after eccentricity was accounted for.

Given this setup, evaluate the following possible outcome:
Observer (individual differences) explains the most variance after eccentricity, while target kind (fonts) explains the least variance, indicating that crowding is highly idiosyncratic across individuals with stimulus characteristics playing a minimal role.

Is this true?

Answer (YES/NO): NO